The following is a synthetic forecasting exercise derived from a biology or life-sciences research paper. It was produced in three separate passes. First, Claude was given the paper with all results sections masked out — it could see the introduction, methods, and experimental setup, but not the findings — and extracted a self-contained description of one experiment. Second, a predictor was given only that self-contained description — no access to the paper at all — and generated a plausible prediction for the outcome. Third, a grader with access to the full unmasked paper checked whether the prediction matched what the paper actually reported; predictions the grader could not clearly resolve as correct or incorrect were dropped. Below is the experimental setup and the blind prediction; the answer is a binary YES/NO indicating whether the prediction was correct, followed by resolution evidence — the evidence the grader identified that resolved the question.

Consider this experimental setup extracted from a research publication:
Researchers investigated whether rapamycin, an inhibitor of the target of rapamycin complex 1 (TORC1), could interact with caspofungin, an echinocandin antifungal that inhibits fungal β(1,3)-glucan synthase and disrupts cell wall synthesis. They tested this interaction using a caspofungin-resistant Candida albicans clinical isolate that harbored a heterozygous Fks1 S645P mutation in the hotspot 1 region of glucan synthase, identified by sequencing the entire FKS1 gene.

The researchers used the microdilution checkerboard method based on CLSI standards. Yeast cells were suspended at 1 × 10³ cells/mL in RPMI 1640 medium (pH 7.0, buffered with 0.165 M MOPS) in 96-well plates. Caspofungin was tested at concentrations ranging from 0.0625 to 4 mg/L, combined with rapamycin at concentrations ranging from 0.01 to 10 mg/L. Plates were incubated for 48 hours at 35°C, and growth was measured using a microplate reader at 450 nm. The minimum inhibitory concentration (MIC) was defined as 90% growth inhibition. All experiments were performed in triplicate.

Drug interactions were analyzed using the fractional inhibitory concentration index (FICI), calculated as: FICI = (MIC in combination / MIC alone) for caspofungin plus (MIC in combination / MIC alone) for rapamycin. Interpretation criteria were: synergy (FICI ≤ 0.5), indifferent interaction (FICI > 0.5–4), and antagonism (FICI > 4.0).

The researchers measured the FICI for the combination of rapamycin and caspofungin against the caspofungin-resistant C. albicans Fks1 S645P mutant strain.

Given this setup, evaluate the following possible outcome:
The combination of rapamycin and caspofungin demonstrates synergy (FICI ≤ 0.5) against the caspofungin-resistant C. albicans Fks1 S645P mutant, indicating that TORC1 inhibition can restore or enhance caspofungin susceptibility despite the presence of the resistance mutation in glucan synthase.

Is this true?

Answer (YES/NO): NO